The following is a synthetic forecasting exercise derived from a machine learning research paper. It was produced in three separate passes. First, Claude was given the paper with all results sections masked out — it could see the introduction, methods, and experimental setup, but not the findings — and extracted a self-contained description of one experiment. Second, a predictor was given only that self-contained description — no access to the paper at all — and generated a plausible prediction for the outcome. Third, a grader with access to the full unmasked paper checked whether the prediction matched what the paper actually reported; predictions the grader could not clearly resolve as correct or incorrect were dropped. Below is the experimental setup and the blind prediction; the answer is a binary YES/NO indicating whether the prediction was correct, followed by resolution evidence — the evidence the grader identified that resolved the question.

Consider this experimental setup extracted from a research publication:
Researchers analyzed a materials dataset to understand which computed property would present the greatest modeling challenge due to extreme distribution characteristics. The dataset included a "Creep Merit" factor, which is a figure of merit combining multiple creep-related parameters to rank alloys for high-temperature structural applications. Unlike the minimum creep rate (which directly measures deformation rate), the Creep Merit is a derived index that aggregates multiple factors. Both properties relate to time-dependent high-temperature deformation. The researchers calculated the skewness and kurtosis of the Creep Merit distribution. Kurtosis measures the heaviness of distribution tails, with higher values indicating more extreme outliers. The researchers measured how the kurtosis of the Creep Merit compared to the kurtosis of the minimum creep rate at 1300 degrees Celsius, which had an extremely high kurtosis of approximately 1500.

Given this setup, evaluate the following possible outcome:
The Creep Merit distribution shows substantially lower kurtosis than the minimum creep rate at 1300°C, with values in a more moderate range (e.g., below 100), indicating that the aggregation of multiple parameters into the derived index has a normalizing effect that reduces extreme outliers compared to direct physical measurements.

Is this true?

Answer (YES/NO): NO